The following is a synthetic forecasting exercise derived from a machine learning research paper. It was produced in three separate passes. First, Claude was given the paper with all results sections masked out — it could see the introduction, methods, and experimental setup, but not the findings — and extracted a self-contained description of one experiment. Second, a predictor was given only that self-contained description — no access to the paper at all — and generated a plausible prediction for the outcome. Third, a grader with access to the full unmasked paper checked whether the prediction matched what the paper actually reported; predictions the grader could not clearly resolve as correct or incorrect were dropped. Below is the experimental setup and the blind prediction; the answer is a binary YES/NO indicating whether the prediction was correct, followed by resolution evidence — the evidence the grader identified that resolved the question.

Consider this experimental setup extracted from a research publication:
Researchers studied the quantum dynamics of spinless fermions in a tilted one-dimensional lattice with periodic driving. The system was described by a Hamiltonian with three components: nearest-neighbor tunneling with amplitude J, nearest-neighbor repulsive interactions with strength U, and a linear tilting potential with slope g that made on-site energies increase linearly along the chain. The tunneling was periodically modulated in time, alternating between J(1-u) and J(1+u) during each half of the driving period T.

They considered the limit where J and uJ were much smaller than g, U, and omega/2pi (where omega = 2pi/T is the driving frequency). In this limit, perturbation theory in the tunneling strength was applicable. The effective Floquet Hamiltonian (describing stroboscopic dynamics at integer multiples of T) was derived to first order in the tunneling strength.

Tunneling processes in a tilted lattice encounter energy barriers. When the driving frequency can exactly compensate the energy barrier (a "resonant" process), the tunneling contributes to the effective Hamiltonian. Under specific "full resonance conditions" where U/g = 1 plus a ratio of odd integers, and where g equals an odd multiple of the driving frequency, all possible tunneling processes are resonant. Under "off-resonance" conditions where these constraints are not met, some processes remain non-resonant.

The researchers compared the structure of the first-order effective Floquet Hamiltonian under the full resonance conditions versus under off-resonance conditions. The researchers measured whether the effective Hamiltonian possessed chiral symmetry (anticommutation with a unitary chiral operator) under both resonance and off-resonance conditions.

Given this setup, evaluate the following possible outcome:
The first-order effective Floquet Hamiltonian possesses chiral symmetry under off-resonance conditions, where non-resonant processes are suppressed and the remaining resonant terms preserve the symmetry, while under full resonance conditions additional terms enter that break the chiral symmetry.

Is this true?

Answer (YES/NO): NO